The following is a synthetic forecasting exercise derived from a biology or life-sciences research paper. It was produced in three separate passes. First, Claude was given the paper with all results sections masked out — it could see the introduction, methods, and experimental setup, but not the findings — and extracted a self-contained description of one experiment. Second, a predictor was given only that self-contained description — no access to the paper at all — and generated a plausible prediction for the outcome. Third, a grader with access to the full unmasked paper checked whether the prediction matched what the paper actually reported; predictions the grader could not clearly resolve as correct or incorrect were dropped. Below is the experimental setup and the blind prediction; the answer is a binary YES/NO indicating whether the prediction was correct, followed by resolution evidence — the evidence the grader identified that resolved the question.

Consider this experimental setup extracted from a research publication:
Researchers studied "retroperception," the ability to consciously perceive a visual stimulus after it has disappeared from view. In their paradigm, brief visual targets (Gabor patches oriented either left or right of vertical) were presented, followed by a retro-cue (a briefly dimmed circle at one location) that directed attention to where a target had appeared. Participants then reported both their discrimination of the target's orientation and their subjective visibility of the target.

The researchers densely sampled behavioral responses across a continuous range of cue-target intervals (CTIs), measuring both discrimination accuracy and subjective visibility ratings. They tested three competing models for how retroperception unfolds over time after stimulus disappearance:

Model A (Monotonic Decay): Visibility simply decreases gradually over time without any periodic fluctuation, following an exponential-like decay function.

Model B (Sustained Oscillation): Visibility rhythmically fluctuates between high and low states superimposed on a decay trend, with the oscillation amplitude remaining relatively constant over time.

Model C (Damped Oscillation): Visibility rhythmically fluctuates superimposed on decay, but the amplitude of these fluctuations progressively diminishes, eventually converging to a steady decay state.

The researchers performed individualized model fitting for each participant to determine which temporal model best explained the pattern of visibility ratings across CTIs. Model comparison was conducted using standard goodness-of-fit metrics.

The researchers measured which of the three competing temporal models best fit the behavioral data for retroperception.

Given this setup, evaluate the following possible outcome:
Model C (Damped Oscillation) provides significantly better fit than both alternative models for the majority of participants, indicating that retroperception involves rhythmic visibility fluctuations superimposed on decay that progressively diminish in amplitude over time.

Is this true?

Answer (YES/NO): YES